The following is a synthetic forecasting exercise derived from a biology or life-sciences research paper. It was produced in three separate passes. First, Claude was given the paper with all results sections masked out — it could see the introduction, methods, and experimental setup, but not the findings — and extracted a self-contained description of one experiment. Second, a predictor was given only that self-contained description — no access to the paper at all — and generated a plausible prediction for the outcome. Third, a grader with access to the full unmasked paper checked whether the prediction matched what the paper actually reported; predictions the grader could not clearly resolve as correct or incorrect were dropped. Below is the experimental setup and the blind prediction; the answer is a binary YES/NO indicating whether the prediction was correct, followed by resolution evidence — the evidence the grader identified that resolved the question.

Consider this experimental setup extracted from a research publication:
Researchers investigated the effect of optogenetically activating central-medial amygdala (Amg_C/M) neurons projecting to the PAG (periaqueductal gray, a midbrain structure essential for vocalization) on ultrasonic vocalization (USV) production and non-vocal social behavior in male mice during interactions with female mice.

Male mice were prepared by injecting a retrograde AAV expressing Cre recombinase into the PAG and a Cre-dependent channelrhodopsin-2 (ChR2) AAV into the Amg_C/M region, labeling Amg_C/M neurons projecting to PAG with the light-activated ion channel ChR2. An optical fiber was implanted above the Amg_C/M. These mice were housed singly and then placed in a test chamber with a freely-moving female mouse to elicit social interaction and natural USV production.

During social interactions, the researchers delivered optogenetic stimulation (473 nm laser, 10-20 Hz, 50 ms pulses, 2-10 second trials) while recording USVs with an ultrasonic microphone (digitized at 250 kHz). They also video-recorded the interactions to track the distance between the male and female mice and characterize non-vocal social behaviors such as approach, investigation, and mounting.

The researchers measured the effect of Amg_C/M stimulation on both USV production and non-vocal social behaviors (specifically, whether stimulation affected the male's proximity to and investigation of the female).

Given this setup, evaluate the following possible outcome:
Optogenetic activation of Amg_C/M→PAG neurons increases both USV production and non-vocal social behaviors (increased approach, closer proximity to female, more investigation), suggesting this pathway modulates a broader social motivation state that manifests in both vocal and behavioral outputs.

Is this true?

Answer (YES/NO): NO